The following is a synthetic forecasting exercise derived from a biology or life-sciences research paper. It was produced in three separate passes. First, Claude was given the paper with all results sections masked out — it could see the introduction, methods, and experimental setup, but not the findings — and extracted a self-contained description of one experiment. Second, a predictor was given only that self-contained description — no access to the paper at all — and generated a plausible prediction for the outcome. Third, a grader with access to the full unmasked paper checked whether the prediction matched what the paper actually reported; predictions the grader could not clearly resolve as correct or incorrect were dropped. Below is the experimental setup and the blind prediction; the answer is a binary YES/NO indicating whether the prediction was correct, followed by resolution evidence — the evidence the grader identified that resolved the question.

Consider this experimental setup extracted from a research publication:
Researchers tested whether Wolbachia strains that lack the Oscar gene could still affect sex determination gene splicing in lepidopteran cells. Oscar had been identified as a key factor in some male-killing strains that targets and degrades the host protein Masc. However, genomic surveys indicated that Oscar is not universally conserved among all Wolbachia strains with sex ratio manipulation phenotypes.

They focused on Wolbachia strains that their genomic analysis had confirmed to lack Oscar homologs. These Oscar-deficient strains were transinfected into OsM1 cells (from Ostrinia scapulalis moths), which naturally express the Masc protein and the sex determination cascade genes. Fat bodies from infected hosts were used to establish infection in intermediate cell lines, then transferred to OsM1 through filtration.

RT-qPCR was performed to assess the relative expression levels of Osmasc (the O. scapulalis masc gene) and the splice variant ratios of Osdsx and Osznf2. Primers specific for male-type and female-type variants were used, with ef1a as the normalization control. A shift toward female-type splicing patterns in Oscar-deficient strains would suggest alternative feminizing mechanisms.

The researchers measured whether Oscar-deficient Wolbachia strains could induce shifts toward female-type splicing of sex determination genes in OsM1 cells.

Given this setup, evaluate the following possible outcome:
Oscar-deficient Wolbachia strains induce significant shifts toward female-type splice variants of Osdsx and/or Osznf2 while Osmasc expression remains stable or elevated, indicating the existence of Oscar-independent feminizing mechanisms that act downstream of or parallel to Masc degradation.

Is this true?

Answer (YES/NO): NO